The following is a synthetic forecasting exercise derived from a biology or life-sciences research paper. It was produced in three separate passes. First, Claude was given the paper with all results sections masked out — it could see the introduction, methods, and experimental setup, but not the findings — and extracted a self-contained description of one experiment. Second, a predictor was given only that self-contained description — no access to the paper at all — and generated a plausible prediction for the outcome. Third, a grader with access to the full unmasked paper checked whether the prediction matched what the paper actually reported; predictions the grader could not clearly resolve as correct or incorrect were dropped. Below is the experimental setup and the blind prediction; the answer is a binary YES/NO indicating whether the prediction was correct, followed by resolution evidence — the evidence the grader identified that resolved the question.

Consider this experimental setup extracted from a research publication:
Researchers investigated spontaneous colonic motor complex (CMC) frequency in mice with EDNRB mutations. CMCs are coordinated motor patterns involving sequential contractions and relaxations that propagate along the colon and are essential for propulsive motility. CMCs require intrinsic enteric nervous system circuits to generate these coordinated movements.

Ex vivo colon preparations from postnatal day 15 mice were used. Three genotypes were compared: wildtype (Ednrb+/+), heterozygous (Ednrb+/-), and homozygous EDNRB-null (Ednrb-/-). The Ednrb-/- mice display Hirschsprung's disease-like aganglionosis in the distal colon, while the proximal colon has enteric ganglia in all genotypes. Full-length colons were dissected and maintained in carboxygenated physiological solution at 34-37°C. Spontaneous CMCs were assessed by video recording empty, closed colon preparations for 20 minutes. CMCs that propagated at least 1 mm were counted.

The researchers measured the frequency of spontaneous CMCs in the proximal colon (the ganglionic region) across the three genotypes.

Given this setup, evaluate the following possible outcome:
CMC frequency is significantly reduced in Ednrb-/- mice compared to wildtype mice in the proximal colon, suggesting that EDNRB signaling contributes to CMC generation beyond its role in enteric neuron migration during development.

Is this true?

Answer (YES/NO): NO